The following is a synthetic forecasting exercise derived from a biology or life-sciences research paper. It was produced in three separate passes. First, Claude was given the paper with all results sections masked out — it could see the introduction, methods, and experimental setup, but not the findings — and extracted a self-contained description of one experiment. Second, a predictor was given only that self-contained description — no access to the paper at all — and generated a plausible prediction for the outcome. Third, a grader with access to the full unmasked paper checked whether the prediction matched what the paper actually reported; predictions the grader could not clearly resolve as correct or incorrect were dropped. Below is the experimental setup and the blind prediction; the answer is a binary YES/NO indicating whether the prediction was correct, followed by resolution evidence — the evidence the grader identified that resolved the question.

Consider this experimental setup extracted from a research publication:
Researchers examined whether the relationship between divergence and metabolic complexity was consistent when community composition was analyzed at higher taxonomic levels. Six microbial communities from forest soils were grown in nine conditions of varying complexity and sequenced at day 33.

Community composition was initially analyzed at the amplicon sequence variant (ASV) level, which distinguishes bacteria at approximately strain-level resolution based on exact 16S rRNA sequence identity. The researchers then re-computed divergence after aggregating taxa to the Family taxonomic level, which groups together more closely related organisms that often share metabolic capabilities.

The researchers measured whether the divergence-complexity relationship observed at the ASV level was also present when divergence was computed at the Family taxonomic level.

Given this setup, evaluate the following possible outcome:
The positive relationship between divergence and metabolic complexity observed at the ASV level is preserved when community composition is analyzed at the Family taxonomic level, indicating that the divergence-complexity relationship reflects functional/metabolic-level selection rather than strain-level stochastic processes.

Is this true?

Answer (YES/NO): YES